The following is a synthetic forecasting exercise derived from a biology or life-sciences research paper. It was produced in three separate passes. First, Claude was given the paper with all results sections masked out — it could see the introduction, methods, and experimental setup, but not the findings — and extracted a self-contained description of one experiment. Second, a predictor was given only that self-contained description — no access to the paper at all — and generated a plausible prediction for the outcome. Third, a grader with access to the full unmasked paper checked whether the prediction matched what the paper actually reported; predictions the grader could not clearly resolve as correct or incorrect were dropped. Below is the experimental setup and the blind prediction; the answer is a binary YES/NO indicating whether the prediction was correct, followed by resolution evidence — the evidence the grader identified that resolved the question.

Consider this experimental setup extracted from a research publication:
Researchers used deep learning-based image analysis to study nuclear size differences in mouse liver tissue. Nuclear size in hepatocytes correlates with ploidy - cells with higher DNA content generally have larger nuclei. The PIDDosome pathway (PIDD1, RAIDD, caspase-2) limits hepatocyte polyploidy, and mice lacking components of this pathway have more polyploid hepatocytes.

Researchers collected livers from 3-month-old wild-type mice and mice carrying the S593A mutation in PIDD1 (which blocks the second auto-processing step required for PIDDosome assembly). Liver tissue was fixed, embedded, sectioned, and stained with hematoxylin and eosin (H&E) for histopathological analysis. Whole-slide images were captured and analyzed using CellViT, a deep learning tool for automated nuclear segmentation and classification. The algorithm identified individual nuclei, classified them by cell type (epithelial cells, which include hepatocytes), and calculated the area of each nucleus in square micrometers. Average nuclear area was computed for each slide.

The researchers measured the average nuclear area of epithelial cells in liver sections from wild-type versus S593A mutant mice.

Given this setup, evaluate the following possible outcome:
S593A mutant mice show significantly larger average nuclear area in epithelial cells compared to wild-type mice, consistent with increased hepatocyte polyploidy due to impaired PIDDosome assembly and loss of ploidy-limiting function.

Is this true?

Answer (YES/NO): YES